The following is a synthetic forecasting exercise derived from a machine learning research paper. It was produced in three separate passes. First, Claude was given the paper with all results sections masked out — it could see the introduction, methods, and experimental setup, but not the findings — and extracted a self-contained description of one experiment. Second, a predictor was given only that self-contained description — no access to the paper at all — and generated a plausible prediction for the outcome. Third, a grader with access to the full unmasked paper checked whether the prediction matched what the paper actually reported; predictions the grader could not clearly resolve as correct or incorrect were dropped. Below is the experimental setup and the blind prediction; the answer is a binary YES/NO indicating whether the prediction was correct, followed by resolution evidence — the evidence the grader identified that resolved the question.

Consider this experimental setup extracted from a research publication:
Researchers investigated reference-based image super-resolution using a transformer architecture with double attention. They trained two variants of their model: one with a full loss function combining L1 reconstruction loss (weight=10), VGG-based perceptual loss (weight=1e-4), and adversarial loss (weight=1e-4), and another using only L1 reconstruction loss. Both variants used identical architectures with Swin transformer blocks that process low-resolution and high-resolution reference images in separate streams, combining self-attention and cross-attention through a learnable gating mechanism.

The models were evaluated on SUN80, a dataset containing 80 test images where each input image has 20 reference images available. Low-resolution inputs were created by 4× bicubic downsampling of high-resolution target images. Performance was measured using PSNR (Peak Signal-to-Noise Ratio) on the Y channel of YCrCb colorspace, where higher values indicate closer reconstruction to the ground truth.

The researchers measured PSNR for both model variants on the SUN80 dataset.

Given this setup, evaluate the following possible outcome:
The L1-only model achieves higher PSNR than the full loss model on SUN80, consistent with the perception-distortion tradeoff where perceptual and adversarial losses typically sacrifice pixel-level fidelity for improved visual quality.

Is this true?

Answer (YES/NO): YES